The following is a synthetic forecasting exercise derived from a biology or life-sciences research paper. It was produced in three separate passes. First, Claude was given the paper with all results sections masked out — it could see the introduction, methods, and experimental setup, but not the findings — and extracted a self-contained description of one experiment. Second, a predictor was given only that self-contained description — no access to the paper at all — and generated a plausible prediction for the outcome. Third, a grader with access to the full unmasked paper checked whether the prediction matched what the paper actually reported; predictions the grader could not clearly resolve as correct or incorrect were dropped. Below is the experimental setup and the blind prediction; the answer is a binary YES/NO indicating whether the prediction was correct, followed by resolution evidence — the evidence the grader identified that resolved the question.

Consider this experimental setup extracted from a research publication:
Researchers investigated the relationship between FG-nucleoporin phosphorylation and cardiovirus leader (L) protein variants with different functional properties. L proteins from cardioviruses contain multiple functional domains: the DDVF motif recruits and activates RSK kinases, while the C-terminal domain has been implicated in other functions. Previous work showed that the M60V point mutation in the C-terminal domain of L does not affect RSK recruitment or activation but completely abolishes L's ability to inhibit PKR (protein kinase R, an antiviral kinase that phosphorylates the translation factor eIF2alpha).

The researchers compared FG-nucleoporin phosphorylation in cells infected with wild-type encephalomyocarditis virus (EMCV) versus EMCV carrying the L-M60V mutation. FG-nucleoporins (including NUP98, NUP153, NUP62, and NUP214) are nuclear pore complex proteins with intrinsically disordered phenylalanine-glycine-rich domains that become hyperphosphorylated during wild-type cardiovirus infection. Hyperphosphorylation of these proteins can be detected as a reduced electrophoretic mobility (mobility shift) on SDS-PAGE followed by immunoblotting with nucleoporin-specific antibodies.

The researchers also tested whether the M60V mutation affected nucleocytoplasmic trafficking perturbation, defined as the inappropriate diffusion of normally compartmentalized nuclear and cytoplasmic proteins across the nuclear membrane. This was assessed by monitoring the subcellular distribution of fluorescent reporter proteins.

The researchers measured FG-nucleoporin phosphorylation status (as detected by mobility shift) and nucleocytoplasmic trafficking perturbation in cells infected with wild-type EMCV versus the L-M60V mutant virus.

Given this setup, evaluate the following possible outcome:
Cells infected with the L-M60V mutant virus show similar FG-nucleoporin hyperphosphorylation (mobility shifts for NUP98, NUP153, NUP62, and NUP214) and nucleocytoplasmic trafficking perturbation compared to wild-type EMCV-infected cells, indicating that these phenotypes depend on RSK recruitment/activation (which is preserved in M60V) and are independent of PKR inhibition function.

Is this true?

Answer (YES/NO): NO